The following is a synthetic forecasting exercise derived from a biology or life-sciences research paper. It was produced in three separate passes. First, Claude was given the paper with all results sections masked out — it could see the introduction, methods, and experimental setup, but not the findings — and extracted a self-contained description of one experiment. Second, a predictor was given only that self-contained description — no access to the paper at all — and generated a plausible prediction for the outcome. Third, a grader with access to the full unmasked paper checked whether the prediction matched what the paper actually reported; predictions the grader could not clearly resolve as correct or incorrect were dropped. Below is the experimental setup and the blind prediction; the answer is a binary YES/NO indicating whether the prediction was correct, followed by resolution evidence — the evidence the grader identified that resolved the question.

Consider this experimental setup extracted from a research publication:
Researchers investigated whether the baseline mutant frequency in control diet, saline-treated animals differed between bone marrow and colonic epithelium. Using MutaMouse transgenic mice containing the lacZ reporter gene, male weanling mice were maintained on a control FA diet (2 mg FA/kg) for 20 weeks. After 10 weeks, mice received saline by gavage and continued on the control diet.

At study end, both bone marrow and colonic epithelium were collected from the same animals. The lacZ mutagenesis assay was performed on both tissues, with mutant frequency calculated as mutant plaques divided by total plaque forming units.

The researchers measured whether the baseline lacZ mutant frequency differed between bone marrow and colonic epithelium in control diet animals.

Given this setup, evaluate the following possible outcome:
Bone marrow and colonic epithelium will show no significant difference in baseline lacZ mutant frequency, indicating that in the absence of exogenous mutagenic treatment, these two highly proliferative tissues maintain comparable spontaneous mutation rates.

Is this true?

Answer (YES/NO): NO